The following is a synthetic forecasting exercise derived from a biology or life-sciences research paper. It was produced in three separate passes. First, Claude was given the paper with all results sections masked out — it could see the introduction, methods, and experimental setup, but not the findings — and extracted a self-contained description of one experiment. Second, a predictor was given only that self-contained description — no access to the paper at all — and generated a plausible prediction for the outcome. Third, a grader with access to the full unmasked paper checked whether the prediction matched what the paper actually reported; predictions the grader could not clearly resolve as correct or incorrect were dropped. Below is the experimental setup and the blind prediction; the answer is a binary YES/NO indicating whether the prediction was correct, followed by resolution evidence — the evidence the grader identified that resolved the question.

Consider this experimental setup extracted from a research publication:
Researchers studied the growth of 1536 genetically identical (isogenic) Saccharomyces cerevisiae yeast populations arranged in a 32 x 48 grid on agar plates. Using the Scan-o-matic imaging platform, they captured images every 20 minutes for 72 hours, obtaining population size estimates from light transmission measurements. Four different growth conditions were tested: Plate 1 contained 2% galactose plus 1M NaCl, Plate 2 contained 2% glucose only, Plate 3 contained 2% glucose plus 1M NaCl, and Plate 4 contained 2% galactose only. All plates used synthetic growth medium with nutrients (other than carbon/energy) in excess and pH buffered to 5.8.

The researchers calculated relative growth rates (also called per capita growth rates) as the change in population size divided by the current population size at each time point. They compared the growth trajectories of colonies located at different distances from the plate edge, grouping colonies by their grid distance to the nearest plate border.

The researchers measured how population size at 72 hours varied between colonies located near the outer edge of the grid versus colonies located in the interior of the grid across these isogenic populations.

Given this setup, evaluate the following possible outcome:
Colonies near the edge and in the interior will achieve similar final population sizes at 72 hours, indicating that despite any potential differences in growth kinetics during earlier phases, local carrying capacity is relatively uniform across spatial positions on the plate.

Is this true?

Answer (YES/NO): NO